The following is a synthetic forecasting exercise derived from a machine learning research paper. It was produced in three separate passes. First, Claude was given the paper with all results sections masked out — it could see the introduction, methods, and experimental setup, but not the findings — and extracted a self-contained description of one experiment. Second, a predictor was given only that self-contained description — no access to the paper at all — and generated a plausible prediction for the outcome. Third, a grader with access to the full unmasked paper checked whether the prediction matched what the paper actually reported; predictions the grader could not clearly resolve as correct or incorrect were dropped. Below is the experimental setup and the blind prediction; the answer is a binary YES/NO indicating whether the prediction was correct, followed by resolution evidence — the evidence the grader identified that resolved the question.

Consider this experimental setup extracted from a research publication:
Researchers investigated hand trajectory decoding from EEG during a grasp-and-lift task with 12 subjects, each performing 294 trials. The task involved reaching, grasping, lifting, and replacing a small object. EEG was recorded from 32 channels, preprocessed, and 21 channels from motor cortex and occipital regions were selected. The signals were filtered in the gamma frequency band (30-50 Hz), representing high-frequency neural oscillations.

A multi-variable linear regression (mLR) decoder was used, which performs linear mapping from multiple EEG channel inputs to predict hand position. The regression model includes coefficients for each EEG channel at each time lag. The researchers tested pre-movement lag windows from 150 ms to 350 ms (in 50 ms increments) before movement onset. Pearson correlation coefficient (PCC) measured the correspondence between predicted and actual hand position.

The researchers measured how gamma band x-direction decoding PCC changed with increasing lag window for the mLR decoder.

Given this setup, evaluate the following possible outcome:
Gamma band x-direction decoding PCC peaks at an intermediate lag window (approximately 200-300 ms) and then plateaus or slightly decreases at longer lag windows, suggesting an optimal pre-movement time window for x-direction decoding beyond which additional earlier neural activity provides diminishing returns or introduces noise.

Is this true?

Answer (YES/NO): NO